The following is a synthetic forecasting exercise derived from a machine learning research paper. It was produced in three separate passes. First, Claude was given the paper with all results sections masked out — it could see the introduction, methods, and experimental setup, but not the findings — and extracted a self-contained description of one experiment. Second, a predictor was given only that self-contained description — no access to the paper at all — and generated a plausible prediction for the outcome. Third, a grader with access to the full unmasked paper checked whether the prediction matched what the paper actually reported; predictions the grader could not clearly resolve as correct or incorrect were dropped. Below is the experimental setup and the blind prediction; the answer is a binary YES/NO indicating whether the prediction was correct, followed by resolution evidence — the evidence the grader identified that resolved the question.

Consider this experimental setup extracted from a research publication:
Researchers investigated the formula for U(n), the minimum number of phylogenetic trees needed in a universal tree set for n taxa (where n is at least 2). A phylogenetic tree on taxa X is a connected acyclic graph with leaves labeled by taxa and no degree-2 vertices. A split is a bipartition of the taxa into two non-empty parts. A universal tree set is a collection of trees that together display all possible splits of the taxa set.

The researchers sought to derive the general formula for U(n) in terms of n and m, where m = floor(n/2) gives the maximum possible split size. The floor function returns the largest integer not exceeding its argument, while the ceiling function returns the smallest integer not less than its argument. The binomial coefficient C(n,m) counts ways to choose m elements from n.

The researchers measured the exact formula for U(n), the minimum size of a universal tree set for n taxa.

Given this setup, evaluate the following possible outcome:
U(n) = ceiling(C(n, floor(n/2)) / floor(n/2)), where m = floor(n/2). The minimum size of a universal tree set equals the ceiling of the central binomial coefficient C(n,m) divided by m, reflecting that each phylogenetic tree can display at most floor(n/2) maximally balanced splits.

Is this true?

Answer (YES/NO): NO